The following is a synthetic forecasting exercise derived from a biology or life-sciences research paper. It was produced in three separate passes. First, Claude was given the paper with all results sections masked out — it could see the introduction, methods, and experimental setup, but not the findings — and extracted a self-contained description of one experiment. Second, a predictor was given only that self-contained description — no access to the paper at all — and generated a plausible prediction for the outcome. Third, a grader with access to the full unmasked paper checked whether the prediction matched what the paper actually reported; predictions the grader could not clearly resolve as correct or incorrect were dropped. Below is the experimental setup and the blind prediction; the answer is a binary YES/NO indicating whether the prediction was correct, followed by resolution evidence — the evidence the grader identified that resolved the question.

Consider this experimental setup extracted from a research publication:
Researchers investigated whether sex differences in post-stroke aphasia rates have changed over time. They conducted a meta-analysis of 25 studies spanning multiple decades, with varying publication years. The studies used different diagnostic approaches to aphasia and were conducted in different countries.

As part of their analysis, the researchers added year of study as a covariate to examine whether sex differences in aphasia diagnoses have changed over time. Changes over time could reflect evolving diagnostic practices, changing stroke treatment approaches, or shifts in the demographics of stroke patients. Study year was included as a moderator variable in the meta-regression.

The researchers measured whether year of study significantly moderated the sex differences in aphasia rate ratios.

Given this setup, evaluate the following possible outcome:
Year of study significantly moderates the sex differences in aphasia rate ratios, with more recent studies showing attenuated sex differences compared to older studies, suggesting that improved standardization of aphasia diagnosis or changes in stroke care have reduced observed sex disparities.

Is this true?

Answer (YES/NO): NO